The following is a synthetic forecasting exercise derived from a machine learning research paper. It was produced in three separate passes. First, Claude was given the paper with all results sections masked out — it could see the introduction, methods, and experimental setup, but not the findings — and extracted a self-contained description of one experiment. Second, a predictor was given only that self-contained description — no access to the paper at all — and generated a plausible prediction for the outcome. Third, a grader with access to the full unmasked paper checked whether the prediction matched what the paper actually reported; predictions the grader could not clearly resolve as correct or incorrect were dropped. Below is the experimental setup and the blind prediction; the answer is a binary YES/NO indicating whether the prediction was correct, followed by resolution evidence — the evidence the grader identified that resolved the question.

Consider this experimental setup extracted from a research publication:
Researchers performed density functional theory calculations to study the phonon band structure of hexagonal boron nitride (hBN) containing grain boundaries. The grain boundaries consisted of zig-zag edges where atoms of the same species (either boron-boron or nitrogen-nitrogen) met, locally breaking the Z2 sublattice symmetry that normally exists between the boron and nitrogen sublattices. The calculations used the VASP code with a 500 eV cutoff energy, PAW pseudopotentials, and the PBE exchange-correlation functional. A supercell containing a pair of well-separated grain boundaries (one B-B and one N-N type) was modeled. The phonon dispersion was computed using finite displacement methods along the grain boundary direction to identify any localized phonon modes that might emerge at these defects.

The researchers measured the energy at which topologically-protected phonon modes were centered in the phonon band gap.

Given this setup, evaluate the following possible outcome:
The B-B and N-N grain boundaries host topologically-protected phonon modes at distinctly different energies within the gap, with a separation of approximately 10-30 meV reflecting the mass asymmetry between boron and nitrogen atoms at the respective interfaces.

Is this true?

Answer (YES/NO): NO